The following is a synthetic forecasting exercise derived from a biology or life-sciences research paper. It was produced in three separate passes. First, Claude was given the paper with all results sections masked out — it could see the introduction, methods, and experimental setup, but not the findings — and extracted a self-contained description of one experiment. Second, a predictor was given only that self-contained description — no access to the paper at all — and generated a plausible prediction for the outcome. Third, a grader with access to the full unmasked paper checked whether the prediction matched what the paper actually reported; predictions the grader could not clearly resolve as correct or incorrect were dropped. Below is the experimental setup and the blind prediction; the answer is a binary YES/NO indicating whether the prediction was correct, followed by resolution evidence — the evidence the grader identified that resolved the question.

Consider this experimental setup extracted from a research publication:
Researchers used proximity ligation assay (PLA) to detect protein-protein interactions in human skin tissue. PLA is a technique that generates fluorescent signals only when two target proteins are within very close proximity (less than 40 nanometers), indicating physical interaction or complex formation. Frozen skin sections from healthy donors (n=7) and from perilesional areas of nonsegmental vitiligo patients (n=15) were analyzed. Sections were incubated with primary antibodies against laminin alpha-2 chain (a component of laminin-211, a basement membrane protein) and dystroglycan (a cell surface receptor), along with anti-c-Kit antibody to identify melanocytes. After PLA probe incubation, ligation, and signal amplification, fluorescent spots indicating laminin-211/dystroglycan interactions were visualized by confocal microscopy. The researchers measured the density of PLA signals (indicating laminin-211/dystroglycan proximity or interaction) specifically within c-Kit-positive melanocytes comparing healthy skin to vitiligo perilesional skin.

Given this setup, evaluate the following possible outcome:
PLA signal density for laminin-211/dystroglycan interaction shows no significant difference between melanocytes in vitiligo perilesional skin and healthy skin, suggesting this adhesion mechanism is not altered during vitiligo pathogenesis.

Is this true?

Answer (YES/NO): NO